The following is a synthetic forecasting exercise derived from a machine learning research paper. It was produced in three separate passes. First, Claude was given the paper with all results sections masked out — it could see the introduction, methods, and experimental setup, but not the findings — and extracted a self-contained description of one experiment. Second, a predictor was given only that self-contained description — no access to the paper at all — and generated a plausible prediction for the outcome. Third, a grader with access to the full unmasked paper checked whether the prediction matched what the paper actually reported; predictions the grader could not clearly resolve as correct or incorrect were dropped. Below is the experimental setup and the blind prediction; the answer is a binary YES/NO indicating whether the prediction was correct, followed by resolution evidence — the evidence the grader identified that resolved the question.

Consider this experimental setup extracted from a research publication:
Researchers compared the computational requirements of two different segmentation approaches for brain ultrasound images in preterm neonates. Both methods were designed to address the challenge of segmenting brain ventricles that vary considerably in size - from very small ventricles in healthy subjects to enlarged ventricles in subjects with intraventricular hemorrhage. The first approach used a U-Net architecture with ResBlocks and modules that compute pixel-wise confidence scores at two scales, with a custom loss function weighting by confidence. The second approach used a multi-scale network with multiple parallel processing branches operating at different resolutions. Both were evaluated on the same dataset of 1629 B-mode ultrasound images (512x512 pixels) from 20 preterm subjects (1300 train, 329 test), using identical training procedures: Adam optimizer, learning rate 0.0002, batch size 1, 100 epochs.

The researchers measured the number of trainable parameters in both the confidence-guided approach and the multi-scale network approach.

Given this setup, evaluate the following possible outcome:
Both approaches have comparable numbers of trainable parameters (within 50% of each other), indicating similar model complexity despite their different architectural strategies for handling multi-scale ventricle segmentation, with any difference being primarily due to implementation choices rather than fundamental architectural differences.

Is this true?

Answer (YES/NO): NO